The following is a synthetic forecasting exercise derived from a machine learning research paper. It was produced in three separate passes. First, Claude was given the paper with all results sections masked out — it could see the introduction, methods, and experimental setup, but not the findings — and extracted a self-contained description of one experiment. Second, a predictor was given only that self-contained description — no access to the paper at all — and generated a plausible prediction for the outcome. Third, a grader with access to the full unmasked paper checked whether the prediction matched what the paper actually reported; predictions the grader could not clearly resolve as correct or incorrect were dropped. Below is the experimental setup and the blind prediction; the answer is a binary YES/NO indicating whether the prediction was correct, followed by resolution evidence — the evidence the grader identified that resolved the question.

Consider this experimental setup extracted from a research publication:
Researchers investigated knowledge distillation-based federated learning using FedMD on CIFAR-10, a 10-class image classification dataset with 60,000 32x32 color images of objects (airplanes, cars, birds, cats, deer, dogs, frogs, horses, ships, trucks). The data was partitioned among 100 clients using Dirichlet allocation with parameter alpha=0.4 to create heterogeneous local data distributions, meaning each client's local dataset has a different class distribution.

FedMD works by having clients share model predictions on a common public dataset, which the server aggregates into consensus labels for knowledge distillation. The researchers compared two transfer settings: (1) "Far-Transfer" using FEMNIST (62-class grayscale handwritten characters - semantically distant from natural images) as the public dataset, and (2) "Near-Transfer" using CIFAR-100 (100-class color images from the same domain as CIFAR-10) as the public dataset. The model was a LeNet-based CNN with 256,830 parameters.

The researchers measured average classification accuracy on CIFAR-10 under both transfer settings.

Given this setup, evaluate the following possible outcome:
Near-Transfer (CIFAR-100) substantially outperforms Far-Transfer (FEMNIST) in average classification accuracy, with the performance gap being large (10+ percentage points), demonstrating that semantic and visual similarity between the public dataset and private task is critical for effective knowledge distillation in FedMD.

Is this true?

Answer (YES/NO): YES